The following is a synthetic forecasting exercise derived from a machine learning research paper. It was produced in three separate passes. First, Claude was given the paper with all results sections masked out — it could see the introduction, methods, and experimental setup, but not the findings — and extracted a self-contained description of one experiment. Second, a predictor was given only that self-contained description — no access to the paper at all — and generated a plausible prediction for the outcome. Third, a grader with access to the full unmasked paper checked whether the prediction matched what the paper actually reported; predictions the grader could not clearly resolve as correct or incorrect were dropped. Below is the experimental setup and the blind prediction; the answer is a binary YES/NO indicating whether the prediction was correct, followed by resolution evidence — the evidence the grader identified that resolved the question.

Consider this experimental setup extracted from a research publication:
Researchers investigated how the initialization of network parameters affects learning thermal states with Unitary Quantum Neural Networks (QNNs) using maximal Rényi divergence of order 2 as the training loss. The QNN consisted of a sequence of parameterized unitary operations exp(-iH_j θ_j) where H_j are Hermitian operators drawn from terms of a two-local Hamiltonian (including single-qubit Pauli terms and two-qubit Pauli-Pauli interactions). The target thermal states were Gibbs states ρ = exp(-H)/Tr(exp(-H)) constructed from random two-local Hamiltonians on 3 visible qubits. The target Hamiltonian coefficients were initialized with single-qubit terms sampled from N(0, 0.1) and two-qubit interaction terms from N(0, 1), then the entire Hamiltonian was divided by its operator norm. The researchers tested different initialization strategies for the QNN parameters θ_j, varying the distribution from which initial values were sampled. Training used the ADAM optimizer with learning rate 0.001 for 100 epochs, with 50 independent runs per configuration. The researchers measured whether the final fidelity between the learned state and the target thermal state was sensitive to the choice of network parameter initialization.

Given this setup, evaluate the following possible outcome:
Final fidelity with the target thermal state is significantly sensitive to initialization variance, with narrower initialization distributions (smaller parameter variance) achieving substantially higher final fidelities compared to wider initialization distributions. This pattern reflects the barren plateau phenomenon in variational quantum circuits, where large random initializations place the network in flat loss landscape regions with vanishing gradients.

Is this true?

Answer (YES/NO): NO